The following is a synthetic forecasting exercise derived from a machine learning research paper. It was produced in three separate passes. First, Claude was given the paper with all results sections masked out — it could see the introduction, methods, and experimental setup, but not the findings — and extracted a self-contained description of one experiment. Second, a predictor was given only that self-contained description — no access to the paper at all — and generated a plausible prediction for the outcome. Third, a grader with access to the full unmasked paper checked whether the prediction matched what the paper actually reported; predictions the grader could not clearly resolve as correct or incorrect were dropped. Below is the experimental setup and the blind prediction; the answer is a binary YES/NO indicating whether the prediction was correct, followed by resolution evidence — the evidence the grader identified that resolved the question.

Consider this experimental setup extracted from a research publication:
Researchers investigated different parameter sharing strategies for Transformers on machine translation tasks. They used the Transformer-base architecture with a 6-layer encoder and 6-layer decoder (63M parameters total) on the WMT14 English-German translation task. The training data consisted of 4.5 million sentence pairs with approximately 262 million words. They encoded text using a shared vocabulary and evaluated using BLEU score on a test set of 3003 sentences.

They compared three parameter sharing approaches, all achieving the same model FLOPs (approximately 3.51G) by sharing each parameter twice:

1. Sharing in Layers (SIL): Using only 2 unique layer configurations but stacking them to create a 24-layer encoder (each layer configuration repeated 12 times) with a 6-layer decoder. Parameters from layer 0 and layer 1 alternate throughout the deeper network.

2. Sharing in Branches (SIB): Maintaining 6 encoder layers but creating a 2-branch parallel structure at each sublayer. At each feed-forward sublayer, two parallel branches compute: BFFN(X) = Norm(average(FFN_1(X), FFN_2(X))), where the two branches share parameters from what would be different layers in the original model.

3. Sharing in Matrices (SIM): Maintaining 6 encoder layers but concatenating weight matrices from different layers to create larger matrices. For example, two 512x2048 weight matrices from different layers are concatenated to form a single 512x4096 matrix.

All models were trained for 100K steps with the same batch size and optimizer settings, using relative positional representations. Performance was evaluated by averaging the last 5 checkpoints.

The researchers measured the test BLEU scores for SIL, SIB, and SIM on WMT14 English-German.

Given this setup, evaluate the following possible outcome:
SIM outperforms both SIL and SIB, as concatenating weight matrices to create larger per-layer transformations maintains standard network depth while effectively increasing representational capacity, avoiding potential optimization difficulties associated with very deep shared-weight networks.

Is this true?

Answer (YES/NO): NO